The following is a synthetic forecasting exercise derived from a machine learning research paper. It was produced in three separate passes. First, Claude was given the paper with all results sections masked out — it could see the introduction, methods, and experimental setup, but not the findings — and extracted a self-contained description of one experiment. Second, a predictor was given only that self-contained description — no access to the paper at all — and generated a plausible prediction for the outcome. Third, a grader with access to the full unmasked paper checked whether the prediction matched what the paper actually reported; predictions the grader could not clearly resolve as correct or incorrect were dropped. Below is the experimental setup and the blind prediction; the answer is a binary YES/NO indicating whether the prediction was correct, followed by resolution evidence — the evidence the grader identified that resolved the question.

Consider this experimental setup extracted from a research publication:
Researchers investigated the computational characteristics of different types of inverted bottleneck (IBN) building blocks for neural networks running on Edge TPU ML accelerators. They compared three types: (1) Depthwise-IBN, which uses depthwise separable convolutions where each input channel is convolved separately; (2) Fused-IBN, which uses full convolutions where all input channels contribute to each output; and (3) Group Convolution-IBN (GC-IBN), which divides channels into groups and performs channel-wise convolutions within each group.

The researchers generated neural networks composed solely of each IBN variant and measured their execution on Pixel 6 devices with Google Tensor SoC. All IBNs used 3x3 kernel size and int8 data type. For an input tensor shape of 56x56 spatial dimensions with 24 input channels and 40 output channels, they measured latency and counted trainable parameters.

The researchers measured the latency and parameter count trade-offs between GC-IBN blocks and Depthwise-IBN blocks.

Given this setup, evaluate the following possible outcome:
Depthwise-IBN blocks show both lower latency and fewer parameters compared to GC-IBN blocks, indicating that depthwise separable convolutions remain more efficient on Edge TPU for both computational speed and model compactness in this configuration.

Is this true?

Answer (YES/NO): NO